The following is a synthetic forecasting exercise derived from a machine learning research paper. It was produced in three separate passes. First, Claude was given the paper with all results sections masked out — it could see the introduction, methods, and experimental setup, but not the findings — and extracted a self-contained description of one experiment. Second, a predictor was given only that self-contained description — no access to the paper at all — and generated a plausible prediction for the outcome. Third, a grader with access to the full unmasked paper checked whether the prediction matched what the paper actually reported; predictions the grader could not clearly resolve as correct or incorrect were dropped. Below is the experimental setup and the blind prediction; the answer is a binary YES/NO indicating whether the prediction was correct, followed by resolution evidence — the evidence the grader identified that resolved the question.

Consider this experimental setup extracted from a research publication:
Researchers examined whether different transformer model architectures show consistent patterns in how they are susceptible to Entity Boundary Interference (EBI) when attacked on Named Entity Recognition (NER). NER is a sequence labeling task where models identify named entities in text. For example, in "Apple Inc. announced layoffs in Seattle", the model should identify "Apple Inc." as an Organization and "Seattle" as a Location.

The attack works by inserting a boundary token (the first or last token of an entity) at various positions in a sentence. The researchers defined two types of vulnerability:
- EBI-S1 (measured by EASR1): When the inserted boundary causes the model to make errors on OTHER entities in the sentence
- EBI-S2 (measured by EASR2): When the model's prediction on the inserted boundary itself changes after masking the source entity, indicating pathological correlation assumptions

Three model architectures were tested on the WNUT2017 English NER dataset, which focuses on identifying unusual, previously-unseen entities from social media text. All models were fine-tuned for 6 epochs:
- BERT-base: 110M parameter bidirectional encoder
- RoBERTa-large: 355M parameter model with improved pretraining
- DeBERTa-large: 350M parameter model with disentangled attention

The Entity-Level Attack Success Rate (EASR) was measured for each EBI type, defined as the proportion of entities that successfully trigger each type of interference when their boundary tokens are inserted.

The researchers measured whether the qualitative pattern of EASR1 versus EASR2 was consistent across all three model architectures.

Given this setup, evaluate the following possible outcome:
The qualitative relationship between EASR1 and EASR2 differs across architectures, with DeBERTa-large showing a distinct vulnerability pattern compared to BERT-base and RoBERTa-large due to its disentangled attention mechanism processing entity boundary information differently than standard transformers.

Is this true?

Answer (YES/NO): NO